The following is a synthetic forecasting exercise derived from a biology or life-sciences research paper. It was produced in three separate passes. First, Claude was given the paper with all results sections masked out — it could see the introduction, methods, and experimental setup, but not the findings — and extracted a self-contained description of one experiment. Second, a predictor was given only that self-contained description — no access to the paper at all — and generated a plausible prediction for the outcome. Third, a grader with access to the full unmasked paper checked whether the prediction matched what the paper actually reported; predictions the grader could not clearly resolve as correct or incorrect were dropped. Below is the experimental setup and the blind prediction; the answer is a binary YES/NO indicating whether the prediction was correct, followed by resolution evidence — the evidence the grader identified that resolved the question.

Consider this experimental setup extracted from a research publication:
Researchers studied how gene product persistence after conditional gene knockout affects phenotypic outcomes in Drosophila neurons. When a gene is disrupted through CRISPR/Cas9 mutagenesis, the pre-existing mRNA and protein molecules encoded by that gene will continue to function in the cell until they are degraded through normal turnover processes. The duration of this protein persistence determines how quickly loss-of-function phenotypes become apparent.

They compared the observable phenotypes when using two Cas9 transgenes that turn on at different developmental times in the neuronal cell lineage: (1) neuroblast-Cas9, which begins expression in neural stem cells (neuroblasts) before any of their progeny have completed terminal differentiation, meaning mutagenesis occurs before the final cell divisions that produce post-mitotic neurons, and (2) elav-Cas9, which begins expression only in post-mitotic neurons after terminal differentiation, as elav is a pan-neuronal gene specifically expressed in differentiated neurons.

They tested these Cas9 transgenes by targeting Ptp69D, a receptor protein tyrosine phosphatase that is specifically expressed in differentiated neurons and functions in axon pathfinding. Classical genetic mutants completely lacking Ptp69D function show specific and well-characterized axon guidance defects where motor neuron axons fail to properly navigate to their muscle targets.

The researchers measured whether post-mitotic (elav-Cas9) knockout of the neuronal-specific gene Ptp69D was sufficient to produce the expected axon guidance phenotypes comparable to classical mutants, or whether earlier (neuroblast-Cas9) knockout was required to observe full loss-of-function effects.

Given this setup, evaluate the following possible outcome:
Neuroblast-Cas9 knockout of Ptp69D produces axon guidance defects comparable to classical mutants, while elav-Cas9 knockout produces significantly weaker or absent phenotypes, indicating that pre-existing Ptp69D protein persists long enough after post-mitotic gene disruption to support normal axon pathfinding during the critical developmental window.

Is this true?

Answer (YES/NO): NO